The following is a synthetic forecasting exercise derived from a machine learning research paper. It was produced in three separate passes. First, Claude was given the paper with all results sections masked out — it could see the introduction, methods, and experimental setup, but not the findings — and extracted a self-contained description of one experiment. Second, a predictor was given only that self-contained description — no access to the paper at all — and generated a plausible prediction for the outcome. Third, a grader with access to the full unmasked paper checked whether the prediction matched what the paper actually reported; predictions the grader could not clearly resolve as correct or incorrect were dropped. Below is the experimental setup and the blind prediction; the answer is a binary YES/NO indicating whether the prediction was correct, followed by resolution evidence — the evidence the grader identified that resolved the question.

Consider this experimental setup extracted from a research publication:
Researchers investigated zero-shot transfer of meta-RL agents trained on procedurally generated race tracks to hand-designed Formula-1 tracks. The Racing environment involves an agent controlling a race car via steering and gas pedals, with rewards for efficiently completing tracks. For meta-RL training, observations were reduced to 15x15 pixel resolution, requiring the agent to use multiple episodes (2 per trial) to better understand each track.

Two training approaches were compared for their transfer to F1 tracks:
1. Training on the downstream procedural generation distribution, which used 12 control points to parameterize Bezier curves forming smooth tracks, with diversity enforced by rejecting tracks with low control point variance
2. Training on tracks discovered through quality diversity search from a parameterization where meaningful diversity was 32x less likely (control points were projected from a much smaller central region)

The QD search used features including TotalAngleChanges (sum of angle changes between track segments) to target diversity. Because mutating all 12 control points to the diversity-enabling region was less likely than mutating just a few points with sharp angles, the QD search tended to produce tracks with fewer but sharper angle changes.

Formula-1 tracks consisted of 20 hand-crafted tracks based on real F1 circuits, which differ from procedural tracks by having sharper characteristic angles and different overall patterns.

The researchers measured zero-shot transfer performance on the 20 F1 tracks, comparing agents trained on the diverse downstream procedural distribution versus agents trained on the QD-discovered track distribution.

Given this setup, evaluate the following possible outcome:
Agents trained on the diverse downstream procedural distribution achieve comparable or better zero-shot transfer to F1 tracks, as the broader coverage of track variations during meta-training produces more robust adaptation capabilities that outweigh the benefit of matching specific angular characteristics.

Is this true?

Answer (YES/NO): NO